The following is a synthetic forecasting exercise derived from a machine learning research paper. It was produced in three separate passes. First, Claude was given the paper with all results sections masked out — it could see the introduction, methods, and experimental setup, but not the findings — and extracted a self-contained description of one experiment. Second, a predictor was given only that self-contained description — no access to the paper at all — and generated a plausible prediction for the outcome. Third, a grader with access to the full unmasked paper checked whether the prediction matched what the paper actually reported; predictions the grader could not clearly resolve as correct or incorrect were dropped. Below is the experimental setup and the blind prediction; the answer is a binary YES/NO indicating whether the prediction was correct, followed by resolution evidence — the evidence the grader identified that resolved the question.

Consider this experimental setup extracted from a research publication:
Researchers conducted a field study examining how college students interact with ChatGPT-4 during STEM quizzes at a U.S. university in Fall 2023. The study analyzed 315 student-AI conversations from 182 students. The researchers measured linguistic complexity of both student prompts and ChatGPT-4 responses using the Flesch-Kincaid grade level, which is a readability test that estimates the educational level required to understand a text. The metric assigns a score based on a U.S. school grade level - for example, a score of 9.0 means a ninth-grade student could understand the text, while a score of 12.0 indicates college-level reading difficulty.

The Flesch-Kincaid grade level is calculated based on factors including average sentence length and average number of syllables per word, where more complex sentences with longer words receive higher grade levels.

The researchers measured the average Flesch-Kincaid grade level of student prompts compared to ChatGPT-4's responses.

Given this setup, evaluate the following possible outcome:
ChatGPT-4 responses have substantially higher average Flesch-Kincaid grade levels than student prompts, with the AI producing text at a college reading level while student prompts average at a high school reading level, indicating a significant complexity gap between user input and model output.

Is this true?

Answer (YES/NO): NO